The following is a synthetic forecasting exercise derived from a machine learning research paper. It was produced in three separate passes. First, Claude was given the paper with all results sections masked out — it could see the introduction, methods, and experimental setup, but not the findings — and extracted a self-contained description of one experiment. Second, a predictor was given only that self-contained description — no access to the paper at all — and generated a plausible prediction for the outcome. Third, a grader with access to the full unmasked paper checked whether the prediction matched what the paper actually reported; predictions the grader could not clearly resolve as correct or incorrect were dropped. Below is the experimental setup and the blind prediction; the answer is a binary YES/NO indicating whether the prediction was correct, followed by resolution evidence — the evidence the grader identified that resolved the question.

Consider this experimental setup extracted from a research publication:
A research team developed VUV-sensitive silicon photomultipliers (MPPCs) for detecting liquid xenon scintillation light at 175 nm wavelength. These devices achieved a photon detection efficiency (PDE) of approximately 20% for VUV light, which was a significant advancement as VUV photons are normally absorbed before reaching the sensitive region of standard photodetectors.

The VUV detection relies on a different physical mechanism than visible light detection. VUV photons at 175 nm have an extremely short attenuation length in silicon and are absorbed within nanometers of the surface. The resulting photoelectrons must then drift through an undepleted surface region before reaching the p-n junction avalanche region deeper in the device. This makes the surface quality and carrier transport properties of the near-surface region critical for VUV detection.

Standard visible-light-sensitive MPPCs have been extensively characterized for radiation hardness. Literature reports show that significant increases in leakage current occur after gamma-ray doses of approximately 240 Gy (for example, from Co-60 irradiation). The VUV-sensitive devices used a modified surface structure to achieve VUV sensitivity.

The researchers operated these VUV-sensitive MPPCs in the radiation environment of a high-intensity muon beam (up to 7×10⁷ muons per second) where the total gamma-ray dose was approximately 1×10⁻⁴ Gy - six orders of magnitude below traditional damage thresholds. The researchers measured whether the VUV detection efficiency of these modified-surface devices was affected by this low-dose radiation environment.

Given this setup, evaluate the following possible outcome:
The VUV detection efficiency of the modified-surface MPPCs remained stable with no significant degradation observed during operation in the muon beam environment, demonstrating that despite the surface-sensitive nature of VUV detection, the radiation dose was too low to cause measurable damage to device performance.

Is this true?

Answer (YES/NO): NO